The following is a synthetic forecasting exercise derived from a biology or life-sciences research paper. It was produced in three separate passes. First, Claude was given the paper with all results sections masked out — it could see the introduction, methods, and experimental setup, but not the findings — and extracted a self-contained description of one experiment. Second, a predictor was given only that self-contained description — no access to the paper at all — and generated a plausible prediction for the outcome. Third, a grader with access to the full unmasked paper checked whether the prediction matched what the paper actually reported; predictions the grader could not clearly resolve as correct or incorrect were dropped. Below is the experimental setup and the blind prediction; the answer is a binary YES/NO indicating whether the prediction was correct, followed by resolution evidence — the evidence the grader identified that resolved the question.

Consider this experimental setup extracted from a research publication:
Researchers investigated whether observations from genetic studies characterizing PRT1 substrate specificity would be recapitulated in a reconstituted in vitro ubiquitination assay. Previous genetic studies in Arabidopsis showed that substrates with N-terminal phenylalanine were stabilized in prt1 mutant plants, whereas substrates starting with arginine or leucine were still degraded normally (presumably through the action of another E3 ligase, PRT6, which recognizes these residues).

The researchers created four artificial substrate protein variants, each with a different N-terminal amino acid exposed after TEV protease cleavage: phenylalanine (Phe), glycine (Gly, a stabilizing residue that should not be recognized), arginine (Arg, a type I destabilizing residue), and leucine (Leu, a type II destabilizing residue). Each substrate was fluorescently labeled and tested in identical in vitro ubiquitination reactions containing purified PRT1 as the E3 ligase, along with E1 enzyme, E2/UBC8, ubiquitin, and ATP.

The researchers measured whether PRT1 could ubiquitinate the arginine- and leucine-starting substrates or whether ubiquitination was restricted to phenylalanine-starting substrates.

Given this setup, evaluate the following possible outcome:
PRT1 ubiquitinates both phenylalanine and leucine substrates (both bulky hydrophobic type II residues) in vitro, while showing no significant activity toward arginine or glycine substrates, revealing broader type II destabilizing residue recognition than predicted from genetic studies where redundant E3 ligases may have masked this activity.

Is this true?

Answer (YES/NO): NO